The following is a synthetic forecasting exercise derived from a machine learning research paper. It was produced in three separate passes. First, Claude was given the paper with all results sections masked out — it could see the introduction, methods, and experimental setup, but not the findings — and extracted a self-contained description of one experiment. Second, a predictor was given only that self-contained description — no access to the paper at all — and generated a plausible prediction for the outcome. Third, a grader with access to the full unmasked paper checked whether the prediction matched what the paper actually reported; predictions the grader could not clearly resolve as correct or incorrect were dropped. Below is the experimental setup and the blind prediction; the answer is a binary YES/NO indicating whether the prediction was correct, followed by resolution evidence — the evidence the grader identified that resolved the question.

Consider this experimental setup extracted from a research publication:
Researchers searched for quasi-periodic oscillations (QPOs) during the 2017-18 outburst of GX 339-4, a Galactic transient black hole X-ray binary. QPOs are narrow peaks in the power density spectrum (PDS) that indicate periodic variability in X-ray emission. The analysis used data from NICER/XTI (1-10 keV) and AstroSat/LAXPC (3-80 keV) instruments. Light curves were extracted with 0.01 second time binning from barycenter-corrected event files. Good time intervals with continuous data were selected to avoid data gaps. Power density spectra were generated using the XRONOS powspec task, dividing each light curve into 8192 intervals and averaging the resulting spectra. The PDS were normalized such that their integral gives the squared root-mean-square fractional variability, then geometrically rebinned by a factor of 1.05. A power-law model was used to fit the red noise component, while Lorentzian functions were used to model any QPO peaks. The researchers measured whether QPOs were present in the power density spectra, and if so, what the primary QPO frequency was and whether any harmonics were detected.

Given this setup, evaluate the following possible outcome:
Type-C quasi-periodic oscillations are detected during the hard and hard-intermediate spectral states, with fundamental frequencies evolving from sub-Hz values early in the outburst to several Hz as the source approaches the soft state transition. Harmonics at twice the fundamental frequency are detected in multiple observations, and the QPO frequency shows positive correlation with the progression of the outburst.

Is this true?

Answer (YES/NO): NO